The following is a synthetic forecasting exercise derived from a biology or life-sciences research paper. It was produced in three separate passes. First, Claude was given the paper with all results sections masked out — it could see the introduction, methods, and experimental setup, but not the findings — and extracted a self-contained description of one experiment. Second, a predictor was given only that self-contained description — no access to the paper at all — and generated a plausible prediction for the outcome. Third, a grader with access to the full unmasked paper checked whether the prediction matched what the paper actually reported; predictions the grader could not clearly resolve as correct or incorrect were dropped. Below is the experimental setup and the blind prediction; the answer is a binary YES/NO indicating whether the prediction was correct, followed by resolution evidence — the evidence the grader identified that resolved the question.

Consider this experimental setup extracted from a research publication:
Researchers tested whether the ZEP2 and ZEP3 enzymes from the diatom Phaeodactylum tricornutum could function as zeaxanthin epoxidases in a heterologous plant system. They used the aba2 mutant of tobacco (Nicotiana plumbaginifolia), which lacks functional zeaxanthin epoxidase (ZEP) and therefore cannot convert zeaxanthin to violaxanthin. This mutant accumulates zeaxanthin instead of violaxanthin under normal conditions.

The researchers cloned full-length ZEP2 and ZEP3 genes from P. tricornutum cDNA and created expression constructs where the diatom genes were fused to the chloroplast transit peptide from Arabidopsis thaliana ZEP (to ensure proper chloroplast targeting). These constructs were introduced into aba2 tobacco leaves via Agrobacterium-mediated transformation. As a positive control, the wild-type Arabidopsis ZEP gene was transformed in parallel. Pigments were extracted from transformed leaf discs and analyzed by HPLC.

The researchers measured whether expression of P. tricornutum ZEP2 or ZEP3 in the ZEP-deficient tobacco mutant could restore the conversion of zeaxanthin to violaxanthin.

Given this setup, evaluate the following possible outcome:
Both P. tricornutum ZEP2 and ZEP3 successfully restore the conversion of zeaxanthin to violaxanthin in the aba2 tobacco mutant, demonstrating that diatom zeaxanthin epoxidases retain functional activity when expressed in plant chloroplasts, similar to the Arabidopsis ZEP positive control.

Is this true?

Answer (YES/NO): YES